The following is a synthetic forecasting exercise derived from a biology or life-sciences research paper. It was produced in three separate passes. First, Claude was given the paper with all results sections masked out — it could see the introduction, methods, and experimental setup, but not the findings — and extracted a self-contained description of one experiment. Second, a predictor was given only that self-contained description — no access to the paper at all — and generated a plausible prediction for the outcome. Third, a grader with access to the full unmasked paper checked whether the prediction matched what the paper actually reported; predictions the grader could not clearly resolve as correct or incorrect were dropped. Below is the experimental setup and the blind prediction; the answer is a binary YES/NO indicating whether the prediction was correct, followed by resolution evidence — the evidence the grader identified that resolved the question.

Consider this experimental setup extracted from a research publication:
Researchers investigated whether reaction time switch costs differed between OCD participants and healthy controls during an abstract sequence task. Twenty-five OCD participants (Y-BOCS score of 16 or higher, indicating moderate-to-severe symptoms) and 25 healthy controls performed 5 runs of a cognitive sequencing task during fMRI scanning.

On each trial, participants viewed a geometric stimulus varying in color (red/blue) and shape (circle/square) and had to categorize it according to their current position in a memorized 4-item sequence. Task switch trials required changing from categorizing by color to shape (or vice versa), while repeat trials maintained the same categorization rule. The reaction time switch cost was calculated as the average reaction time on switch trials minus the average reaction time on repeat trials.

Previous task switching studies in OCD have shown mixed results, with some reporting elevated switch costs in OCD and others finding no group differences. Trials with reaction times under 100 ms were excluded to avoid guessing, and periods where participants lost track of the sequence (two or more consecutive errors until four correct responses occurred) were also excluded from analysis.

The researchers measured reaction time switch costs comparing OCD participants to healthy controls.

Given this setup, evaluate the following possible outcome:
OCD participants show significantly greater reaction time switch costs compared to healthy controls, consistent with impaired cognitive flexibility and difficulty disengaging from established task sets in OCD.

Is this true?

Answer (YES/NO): NO